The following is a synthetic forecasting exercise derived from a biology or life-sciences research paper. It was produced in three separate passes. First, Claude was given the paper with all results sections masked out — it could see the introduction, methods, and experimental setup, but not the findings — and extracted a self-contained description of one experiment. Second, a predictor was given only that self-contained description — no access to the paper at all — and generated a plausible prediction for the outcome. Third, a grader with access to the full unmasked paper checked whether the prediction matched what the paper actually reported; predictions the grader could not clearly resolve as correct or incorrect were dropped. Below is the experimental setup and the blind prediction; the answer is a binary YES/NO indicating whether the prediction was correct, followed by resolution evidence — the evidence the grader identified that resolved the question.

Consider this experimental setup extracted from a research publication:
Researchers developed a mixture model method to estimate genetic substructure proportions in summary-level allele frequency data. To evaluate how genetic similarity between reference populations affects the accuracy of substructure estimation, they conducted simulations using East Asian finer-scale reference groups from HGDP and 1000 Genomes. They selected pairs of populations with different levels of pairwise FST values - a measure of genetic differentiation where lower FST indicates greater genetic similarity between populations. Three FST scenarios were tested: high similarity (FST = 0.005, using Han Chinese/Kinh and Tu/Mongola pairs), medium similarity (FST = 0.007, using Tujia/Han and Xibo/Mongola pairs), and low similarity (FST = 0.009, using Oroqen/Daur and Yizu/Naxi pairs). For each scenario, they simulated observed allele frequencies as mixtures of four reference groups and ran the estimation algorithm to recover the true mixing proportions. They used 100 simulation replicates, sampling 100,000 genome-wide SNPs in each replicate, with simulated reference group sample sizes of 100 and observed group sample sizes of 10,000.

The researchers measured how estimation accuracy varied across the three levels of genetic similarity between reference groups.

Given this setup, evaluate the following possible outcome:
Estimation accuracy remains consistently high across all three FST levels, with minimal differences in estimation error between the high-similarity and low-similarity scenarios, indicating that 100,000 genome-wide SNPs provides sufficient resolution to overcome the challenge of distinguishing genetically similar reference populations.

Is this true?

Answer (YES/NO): NO